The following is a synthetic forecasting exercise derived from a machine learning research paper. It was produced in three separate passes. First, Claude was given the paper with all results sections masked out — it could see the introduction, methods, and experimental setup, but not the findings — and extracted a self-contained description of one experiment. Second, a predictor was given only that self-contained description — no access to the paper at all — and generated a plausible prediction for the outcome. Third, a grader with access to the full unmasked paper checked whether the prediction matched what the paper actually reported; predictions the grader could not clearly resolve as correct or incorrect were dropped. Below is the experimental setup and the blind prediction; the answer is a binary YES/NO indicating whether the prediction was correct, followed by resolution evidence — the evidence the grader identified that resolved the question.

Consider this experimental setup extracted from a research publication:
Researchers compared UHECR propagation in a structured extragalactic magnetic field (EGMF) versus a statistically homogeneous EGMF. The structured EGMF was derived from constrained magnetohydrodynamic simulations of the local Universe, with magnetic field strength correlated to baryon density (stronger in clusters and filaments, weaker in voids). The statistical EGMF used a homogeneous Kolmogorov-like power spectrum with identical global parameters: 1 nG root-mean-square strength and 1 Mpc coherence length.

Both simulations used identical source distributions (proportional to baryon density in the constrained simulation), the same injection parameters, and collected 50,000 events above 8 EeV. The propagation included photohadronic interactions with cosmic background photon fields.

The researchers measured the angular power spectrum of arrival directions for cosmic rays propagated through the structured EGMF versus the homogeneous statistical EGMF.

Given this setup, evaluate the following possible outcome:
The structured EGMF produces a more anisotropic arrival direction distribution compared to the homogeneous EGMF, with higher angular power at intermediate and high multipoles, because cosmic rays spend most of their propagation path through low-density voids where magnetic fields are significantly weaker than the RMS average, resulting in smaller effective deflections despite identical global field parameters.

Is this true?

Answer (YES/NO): NO